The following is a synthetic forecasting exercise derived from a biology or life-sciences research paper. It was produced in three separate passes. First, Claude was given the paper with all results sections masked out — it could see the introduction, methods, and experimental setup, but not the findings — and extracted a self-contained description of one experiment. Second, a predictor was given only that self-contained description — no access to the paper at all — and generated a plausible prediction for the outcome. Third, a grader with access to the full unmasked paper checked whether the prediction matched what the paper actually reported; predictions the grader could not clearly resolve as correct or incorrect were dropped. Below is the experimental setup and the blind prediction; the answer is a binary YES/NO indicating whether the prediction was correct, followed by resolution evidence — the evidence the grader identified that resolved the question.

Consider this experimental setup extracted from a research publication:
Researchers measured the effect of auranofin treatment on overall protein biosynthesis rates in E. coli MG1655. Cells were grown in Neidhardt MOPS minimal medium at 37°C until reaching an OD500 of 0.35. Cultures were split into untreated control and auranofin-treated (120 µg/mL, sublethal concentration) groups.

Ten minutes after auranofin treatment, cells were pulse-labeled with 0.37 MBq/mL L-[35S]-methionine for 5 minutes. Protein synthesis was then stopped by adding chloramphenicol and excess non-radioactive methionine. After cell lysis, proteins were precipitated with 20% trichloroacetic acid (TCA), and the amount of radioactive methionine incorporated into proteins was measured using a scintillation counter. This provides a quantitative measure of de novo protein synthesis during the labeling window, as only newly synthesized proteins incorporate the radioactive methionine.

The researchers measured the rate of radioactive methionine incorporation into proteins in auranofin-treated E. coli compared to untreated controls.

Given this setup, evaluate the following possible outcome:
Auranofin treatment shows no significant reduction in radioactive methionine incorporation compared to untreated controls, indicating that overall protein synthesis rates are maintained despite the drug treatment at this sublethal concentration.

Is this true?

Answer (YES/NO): YES